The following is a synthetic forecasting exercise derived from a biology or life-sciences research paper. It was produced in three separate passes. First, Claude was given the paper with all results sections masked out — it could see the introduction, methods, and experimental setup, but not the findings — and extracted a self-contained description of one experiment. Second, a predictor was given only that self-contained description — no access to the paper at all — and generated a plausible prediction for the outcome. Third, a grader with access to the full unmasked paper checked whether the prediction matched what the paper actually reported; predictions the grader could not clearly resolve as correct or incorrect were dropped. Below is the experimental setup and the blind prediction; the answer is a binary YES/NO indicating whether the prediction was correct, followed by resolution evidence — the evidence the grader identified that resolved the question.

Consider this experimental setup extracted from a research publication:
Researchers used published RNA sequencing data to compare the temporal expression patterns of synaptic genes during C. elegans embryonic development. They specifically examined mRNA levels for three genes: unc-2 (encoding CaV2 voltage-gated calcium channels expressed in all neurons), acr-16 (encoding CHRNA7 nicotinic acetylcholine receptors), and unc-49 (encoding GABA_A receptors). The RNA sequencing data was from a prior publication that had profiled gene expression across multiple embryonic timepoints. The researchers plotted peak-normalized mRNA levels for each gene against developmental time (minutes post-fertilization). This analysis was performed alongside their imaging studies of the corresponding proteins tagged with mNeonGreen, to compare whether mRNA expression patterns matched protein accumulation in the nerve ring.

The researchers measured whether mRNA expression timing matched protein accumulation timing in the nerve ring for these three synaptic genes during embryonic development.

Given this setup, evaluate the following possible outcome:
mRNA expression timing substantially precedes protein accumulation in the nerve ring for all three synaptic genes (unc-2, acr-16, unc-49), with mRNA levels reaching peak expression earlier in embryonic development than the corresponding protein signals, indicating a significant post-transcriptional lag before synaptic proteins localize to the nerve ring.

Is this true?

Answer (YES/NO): YES